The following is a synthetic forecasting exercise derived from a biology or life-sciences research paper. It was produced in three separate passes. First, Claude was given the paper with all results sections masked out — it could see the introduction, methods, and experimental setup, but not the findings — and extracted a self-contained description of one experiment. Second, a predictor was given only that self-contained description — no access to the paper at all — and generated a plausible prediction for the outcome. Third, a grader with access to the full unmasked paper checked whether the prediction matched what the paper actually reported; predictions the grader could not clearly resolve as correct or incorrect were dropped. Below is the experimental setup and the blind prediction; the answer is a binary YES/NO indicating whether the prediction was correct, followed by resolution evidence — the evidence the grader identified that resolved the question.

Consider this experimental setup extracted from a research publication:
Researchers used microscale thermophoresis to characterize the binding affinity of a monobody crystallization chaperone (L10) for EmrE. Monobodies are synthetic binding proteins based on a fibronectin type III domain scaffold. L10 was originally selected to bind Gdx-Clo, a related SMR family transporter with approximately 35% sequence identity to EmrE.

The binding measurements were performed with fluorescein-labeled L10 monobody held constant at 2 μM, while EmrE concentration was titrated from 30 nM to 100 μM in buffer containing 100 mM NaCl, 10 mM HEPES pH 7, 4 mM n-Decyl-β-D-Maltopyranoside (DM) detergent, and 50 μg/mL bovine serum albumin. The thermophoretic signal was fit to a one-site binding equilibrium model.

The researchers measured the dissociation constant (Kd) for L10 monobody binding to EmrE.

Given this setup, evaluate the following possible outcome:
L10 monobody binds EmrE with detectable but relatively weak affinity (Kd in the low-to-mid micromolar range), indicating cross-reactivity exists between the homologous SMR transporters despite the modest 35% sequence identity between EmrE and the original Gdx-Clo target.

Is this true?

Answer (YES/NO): NO